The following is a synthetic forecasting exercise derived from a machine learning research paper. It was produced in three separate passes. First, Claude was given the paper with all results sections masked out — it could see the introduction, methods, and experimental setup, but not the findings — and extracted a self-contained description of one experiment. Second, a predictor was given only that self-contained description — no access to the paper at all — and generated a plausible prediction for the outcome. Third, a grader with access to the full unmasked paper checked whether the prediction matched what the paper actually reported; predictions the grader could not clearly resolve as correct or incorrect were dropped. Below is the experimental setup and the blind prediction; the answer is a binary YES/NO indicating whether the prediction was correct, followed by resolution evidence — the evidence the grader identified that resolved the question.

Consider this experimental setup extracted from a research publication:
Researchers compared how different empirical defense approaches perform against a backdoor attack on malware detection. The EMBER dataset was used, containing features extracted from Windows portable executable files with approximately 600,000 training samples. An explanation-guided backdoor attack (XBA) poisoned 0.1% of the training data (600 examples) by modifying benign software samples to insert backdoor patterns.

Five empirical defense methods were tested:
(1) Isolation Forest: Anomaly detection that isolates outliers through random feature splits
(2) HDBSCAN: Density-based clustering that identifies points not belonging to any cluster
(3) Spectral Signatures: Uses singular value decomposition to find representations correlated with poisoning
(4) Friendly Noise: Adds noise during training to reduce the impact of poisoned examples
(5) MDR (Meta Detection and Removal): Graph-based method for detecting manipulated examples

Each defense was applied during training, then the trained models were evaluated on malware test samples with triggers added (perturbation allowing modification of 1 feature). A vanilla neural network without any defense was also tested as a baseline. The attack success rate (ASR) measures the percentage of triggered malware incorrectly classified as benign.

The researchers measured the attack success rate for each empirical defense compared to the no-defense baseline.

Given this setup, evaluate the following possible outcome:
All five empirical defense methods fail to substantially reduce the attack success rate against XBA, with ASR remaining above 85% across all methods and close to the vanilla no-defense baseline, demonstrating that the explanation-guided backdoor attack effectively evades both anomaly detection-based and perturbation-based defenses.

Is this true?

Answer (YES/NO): NO